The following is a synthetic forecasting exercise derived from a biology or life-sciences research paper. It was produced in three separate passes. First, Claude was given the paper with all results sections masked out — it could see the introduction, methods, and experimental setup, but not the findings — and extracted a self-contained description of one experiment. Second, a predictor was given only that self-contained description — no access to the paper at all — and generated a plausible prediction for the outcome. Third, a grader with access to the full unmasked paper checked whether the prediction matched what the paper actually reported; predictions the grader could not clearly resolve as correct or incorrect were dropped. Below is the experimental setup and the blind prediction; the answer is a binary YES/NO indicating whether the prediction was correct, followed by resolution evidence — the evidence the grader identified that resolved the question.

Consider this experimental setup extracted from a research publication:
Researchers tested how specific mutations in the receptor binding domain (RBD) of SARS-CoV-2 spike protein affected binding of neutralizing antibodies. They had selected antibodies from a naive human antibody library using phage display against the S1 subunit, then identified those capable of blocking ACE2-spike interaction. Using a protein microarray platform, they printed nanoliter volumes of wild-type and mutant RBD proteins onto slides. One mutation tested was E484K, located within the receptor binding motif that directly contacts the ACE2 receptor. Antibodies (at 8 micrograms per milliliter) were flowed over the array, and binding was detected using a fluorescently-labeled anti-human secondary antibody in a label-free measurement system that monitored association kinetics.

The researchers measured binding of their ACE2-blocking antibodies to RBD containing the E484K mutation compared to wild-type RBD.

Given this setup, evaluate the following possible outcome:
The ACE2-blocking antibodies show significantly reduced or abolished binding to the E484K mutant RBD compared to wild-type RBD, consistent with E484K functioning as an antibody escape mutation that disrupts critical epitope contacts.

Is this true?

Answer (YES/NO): YES